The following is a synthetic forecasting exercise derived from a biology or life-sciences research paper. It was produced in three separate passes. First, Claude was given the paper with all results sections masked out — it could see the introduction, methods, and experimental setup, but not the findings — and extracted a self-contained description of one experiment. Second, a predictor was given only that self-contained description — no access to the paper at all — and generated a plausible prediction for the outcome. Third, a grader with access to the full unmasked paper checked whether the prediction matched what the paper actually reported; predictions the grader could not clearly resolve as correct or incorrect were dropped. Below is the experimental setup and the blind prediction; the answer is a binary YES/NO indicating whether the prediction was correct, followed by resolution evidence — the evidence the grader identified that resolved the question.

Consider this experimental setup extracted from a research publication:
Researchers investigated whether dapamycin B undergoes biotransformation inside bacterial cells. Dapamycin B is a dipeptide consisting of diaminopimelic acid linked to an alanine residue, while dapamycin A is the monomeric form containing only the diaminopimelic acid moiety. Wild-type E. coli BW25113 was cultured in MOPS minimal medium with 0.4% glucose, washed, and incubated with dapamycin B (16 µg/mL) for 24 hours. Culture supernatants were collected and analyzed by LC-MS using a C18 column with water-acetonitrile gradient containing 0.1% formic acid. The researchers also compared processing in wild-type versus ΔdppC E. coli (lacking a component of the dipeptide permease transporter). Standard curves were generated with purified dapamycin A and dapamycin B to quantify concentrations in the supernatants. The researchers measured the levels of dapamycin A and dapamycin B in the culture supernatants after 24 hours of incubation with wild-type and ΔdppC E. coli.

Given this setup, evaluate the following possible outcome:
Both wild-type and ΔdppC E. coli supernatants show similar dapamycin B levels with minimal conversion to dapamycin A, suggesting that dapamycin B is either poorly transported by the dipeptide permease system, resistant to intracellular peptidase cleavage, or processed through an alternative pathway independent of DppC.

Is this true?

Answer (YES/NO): NO